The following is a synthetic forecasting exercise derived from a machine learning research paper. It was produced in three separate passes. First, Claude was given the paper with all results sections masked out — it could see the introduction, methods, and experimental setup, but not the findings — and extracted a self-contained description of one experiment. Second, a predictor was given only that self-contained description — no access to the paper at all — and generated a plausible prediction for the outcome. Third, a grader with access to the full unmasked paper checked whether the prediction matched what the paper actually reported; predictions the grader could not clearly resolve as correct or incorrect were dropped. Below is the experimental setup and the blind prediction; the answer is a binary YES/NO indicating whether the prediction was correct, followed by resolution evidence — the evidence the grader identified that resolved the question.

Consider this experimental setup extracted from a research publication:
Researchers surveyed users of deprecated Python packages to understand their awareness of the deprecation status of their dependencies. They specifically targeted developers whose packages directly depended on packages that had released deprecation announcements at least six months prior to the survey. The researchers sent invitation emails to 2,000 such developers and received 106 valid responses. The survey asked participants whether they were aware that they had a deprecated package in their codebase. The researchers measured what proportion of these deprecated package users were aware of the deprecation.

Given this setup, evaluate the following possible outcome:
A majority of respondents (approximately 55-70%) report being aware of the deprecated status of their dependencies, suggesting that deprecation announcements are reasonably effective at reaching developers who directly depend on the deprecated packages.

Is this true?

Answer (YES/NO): NO